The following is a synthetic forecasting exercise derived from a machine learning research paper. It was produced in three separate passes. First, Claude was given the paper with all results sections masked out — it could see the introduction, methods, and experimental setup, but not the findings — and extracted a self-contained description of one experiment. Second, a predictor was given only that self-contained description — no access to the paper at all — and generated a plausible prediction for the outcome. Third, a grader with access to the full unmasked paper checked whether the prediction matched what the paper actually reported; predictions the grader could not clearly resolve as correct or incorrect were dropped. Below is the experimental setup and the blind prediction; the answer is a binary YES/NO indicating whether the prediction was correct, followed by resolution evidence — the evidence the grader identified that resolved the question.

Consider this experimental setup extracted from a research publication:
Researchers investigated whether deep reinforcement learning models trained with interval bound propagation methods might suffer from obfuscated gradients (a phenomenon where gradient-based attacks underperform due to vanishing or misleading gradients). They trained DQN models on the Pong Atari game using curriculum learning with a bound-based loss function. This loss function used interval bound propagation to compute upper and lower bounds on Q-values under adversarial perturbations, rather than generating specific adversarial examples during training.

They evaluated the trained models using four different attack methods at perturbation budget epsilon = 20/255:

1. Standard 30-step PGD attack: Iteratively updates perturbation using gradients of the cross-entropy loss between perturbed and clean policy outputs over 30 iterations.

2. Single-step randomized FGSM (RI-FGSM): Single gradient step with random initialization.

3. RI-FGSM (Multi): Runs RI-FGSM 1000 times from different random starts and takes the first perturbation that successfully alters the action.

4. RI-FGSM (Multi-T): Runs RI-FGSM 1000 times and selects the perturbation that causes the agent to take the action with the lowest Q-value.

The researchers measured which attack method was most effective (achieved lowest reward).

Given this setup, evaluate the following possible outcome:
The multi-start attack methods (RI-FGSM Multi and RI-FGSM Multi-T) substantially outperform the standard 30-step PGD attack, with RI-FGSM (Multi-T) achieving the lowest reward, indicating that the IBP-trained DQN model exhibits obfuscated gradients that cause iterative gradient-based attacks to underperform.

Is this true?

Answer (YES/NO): YES